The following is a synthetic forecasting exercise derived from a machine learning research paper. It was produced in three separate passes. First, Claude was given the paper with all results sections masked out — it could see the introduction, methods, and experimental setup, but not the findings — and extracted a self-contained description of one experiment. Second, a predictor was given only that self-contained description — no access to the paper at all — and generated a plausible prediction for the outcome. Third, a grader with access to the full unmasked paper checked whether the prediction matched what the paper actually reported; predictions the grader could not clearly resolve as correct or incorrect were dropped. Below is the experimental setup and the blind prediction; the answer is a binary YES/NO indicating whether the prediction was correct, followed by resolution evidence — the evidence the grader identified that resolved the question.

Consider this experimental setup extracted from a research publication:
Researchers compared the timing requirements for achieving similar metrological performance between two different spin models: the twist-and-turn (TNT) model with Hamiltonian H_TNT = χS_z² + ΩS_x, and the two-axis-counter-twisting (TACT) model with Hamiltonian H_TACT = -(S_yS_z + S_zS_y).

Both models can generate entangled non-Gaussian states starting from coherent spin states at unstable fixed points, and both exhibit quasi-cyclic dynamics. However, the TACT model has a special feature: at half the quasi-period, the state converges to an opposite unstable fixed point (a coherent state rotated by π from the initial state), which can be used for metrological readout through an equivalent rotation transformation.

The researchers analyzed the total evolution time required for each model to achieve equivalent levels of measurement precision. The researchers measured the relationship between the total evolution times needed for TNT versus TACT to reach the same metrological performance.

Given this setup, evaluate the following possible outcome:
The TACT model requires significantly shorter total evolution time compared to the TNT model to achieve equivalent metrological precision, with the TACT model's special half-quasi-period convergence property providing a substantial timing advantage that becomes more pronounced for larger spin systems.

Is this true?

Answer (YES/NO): NO